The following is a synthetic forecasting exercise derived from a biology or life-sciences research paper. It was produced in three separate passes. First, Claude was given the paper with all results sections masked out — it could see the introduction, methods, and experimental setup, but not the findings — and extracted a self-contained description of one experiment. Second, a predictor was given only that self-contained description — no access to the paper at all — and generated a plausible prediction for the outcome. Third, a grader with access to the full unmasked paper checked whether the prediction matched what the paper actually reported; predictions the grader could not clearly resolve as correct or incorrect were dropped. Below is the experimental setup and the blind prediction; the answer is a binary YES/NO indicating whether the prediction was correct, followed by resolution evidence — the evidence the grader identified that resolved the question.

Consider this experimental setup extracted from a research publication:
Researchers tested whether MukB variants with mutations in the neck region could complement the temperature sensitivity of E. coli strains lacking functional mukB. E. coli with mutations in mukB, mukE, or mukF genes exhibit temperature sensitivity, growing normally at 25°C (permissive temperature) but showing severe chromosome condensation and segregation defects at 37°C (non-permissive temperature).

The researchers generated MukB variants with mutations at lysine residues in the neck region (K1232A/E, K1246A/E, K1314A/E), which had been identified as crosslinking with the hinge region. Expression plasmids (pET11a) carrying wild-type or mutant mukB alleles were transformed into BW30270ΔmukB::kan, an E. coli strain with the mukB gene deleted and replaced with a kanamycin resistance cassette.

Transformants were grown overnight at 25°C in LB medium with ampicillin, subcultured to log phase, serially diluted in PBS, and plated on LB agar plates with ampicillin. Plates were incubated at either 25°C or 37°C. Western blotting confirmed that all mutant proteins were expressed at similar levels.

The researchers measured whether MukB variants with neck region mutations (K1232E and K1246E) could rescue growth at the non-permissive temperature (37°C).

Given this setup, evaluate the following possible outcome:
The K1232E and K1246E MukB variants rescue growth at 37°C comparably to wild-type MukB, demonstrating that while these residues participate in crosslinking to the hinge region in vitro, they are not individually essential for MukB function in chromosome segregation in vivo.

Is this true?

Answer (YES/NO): YES